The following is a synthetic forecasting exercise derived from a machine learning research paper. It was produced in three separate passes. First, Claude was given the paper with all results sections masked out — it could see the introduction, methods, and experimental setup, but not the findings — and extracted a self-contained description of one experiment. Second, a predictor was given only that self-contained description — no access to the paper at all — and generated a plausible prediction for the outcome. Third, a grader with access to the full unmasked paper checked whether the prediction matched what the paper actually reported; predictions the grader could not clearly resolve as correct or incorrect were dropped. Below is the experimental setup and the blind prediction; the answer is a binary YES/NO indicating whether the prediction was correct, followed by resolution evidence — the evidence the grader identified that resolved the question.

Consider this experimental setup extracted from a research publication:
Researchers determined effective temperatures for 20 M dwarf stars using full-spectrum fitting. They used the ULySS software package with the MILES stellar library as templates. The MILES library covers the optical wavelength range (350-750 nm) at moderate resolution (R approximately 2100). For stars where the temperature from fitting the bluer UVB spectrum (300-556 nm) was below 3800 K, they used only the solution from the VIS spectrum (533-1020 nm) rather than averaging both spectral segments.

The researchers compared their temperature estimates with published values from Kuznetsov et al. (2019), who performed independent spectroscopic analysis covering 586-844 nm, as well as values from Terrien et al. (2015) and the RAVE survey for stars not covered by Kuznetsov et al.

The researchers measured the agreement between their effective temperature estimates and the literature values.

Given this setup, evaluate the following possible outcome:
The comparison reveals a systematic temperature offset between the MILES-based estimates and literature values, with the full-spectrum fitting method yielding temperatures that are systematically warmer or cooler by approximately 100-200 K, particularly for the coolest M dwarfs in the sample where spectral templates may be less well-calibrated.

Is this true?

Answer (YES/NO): NO